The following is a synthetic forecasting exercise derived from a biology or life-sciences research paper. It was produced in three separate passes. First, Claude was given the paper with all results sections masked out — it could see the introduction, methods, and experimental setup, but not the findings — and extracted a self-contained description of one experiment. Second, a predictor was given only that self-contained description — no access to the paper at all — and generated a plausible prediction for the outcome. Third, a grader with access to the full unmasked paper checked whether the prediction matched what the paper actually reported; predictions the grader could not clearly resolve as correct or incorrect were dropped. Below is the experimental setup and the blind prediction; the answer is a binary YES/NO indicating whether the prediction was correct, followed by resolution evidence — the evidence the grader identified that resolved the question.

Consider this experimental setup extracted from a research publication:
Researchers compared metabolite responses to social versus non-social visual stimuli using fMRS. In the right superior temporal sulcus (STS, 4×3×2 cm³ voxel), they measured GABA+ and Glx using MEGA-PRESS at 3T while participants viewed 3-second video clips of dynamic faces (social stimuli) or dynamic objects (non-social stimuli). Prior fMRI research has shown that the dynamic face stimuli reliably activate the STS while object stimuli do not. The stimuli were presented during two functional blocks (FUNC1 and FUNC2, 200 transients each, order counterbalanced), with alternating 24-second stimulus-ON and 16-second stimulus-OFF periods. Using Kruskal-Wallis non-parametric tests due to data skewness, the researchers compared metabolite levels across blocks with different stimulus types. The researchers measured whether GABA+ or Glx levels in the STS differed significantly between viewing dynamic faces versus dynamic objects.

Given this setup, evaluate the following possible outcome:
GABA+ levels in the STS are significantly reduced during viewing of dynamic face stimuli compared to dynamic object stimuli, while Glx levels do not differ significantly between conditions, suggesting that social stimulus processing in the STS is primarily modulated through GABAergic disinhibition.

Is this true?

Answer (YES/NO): NO